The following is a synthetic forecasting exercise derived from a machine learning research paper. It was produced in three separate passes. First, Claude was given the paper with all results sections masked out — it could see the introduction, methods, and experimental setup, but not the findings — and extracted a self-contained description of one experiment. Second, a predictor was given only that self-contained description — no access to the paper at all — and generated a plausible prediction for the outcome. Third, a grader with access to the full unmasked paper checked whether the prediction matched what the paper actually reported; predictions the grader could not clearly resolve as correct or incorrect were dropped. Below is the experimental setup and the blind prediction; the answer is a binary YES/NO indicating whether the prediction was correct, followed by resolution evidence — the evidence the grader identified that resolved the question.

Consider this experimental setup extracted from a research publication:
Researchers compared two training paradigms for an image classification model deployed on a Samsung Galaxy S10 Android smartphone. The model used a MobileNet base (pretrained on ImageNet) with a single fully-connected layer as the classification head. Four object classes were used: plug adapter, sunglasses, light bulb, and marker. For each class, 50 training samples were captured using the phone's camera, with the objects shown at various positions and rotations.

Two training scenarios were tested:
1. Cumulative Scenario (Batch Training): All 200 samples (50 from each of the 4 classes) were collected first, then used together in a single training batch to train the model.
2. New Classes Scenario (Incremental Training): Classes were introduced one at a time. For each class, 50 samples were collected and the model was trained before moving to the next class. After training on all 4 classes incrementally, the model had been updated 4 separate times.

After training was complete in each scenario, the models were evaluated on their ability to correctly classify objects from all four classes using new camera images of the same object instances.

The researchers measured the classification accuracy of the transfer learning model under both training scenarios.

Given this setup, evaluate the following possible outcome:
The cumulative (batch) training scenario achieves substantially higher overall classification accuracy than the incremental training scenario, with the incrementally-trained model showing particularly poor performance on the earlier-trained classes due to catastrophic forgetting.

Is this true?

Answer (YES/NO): YES